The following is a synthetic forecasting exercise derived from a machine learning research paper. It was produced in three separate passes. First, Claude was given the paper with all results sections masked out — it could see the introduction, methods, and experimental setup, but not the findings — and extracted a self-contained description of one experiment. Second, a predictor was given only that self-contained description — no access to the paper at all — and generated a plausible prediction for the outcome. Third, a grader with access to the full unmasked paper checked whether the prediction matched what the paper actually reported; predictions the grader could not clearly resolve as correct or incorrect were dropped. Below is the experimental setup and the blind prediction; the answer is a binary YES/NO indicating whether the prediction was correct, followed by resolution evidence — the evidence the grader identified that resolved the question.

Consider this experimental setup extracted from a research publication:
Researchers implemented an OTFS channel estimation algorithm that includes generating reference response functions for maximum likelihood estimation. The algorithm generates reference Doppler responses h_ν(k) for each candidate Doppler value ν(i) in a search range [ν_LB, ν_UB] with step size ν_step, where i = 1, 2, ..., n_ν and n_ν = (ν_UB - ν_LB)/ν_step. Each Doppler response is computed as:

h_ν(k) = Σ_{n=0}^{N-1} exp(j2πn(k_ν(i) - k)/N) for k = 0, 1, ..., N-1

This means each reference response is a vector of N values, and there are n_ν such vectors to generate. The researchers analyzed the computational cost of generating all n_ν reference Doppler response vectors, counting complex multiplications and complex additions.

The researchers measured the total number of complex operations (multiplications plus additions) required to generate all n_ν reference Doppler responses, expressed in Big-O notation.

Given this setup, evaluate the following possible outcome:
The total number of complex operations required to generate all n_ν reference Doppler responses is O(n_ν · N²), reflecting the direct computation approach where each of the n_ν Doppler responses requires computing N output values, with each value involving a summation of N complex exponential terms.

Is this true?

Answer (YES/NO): YES